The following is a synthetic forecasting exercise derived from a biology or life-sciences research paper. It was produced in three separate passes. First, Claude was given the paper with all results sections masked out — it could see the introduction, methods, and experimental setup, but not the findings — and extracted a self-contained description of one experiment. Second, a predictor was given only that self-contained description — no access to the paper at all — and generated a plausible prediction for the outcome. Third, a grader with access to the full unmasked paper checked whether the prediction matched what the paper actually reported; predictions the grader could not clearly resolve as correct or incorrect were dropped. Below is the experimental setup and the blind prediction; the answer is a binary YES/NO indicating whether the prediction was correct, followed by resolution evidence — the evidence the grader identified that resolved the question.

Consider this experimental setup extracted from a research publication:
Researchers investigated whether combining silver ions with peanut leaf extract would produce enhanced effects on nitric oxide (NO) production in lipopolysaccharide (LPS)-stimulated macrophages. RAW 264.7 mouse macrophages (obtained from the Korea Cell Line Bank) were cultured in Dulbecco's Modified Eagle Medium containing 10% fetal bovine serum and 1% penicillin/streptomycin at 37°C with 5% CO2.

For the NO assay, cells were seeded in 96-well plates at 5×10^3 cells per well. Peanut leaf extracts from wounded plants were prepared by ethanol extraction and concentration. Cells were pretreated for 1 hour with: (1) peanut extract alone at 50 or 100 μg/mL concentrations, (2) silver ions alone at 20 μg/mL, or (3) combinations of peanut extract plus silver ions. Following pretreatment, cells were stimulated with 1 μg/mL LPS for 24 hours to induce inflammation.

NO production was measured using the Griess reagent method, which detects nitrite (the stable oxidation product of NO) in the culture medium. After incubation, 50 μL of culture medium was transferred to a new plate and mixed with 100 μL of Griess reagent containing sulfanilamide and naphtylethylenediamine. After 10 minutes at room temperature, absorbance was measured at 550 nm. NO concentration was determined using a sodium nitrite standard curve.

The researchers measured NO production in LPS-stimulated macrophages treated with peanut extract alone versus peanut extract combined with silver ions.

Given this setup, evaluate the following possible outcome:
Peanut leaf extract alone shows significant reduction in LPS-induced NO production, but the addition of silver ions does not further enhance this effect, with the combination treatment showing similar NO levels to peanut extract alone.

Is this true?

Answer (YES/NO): NO